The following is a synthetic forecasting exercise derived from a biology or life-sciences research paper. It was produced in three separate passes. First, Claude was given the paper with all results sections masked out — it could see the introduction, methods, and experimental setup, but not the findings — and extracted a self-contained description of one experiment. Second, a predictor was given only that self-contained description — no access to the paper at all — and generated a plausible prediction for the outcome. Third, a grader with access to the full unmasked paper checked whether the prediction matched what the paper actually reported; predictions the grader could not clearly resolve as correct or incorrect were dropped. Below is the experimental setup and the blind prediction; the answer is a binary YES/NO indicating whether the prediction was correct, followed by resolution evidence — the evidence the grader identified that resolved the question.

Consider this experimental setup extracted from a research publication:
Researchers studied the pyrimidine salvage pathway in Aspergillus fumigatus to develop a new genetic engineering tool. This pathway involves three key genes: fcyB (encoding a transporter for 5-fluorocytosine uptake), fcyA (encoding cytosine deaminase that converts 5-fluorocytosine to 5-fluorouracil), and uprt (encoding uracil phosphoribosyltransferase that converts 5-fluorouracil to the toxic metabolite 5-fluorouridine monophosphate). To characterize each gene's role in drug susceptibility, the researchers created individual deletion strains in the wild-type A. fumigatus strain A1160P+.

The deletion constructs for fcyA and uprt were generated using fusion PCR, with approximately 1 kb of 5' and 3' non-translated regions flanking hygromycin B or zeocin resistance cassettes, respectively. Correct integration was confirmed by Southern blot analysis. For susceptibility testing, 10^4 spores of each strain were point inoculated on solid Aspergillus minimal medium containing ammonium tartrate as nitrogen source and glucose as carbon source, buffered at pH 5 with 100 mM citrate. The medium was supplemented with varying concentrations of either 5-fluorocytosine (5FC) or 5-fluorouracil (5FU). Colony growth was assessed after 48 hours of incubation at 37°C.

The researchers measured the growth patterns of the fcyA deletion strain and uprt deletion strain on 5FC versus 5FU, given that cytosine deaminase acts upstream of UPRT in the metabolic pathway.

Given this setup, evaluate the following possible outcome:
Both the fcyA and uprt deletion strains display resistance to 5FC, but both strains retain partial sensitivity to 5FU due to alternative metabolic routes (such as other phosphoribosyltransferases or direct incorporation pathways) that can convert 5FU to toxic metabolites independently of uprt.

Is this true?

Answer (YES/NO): NO